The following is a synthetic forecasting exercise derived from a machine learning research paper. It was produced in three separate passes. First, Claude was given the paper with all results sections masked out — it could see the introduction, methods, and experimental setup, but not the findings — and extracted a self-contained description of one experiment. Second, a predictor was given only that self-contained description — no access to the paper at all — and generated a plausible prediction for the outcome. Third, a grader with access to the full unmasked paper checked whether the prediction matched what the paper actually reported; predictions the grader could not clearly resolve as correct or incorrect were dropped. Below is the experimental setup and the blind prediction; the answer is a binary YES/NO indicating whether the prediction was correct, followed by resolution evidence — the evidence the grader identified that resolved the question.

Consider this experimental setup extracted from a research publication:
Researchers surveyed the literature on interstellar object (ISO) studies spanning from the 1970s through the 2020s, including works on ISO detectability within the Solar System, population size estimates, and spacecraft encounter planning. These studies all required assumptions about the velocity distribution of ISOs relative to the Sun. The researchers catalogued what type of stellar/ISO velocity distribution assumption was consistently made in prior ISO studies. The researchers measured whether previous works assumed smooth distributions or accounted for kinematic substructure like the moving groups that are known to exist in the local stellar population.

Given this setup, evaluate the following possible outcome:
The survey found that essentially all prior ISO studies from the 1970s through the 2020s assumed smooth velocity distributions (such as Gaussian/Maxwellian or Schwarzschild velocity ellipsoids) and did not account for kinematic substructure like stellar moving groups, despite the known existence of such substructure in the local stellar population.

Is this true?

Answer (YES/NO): YES